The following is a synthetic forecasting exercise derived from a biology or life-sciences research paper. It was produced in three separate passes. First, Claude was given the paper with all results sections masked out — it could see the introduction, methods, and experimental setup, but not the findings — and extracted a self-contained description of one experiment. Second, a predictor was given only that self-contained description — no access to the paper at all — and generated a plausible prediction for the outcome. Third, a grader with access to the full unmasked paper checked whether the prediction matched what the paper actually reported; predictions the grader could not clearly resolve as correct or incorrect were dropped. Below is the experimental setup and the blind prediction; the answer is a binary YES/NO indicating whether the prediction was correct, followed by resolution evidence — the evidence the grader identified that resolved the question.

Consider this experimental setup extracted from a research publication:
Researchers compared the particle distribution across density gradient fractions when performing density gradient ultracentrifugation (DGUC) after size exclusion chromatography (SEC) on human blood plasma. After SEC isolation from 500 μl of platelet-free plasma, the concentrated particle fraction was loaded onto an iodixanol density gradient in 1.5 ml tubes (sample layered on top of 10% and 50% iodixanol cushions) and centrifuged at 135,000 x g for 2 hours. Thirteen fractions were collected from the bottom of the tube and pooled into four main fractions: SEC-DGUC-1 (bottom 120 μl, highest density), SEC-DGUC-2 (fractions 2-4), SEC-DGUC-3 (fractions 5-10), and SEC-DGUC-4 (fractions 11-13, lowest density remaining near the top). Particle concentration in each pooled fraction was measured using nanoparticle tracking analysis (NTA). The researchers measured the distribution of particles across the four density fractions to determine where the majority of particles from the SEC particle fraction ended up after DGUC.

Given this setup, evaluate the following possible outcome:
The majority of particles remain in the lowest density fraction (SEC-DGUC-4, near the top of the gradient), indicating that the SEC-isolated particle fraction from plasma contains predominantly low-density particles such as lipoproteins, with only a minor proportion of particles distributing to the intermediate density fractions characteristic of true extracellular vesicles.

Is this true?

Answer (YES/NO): YES